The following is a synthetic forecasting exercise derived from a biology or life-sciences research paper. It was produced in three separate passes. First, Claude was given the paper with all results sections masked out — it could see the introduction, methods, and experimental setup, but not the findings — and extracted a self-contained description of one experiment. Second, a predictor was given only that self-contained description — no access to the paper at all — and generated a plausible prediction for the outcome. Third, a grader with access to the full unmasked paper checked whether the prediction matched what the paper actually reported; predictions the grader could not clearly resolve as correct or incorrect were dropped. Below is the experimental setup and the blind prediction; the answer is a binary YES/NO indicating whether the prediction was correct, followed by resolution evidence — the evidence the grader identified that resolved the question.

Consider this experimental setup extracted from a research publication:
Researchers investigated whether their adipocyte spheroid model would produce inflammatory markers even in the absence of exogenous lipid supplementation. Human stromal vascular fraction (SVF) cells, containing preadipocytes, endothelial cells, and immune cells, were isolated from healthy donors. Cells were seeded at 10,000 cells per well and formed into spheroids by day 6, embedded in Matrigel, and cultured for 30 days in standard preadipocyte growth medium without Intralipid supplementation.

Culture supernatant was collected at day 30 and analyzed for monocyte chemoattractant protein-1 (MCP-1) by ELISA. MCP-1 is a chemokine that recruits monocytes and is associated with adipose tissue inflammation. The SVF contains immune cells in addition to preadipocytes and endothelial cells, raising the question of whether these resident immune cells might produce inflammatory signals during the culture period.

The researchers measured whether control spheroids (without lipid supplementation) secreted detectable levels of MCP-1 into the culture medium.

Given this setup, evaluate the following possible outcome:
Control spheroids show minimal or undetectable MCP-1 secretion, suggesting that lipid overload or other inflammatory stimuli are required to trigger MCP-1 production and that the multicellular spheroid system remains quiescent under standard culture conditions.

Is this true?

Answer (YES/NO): NO